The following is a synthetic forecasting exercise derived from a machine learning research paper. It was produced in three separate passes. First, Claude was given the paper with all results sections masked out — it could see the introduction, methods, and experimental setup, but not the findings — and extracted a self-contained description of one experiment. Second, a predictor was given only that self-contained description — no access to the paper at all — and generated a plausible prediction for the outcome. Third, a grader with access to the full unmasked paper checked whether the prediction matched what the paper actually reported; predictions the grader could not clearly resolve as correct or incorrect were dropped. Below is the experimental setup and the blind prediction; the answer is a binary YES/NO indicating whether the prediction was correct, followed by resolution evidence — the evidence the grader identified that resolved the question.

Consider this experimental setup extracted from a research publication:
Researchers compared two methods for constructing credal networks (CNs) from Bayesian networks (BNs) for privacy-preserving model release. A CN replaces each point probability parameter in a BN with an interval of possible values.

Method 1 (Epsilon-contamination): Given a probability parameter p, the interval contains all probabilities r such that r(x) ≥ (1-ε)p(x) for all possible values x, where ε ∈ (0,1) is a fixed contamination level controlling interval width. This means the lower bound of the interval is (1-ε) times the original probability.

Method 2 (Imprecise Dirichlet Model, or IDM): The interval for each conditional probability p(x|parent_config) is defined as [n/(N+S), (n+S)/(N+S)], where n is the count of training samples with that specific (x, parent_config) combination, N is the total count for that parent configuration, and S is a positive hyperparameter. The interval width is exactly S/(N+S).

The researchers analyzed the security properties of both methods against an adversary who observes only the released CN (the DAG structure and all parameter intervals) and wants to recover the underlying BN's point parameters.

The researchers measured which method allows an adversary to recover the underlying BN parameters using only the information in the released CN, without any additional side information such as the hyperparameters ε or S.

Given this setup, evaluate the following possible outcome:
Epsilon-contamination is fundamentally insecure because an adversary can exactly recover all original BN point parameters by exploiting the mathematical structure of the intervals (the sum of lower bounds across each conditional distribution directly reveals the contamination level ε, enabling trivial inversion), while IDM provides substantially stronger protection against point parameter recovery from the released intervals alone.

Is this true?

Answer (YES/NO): YES